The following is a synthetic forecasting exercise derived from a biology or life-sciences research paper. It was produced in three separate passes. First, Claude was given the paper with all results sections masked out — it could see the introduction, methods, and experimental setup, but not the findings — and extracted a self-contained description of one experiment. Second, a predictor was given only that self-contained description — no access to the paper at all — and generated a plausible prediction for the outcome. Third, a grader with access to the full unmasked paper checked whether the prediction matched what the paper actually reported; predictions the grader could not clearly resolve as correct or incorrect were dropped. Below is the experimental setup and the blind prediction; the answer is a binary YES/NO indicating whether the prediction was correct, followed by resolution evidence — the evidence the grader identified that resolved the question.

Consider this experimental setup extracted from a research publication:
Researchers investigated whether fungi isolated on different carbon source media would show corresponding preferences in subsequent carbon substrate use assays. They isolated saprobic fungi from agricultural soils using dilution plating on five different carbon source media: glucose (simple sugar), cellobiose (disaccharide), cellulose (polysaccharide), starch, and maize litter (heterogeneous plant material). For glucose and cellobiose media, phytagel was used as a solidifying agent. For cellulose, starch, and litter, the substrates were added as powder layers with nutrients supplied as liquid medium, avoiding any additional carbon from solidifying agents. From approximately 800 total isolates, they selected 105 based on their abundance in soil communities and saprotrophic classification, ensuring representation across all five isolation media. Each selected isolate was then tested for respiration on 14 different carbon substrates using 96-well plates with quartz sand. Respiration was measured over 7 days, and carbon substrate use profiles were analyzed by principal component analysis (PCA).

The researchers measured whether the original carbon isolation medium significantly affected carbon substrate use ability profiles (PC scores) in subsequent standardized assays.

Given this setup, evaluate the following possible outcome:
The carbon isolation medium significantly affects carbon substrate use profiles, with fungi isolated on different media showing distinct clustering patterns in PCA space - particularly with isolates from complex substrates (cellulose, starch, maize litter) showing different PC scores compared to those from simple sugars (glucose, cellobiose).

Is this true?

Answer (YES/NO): NO